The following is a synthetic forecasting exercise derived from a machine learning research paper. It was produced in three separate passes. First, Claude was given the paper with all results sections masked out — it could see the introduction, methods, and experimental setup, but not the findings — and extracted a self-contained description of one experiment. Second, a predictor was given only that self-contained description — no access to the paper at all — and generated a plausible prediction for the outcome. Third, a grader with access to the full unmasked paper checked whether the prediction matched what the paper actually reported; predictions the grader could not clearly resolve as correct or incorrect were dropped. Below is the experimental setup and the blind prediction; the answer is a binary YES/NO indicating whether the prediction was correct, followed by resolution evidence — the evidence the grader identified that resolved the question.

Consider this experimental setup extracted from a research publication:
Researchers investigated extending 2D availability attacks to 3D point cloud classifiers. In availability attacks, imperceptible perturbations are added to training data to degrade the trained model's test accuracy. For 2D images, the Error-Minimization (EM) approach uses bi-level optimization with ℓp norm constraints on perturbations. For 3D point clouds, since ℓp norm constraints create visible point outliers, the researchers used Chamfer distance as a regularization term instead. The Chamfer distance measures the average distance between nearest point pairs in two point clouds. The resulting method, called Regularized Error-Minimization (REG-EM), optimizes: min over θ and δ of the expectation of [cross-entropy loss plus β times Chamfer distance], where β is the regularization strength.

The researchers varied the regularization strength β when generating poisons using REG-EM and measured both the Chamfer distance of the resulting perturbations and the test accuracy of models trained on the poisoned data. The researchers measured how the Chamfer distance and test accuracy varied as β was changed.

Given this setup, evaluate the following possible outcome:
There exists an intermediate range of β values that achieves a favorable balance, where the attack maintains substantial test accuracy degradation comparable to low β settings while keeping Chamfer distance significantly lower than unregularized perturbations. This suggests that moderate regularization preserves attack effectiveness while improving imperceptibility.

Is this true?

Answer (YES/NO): NO